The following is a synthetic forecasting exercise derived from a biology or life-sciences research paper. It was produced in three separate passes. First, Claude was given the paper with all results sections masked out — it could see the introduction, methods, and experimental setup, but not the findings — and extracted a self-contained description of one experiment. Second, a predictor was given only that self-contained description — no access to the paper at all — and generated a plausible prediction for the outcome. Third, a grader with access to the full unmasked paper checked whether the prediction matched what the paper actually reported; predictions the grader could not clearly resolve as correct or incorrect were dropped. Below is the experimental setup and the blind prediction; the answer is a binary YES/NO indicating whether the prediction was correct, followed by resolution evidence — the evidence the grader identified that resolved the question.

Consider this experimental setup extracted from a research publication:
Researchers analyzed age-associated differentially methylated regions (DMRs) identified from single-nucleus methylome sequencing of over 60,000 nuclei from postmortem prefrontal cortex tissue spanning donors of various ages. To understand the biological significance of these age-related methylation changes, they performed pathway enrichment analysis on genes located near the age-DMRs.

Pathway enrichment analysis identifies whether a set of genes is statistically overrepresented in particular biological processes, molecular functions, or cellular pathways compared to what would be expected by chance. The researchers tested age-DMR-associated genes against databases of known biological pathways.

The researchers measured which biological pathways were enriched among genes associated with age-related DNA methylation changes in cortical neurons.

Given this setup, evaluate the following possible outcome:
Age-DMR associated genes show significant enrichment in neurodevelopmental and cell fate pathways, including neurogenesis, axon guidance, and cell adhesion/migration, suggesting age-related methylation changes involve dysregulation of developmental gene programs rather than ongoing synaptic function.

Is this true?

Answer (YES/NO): NO